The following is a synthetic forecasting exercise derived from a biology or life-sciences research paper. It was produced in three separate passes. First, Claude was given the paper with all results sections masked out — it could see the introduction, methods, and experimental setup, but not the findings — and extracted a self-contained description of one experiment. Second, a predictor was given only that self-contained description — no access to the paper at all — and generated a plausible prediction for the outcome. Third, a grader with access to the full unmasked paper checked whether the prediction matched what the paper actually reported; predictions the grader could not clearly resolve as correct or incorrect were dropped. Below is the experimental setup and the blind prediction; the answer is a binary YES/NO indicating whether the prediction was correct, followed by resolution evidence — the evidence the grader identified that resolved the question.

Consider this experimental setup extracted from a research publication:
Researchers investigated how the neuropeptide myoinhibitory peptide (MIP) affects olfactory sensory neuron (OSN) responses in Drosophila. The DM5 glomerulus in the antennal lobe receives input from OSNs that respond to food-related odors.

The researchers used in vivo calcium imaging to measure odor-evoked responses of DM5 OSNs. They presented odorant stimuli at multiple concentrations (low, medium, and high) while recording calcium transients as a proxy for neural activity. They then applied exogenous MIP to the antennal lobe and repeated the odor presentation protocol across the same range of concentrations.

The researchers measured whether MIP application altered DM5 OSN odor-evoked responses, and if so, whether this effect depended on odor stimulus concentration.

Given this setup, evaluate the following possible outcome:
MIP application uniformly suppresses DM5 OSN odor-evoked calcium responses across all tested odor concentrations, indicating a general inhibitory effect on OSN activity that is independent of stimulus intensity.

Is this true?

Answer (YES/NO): NO